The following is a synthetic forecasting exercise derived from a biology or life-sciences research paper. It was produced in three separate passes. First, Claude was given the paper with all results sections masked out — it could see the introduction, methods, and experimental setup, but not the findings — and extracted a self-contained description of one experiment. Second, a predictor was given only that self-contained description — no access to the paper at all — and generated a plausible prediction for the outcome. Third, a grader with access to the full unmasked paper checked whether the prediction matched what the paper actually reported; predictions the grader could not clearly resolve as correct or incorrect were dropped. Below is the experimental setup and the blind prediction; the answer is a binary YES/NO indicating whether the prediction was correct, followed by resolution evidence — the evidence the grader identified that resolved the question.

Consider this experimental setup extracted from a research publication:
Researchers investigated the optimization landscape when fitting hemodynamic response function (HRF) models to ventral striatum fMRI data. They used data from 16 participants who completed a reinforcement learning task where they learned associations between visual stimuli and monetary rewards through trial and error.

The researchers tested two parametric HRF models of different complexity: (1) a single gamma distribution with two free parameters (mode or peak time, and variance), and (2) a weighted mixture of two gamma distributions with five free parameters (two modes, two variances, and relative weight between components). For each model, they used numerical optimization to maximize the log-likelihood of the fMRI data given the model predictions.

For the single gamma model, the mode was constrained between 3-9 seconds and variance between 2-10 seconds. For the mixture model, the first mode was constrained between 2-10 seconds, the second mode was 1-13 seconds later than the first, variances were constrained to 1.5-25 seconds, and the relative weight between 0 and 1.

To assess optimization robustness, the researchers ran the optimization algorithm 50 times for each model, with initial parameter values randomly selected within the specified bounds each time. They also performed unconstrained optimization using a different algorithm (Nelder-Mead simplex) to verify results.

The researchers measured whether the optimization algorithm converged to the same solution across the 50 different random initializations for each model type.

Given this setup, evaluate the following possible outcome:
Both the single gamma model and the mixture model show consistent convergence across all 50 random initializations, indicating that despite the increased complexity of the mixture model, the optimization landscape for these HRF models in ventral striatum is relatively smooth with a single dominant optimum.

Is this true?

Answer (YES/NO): NO